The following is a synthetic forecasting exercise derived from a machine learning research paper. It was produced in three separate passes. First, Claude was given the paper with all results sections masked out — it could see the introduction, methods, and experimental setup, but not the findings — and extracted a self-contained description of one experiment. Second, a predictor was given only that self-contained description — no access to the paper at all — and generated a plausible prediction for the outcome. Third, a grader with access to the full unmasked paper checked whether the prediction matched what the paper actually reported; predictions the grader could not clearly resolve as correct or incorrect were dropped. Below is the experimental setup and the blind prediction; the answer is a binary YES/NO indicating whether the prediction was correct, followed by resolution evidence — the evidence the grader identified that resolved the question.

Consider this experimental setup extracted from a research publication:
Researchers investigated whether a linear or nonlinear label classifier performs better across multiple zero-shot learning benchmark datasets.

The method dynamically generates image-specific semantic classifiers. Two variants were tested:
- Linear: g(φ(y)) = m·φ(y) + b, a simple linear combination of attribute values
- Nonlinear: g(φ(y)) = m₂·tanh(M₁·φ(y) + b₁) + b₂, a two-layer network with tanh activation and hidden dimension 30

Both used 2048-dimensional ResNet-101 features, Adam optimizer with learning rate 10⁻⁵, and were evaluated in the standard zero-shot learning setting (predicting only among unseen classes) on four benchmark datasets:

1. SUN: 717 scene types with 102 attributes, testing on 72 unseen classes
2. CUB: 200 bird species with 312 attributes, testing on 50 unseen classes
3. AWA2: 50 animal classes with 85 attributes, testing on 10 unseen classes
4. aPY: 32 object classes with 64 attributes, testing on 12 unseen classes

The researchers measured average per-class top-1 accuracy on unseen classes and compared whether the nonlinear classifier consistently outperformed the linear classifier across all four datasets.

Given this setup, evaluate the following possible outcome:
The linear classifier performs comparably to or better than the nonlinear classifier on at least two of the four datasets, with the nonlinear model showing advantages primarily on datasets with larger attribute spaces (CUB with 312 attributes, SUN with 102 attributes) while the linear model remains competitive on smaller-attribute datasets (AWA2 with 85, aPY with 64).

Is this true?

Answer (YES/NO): NO